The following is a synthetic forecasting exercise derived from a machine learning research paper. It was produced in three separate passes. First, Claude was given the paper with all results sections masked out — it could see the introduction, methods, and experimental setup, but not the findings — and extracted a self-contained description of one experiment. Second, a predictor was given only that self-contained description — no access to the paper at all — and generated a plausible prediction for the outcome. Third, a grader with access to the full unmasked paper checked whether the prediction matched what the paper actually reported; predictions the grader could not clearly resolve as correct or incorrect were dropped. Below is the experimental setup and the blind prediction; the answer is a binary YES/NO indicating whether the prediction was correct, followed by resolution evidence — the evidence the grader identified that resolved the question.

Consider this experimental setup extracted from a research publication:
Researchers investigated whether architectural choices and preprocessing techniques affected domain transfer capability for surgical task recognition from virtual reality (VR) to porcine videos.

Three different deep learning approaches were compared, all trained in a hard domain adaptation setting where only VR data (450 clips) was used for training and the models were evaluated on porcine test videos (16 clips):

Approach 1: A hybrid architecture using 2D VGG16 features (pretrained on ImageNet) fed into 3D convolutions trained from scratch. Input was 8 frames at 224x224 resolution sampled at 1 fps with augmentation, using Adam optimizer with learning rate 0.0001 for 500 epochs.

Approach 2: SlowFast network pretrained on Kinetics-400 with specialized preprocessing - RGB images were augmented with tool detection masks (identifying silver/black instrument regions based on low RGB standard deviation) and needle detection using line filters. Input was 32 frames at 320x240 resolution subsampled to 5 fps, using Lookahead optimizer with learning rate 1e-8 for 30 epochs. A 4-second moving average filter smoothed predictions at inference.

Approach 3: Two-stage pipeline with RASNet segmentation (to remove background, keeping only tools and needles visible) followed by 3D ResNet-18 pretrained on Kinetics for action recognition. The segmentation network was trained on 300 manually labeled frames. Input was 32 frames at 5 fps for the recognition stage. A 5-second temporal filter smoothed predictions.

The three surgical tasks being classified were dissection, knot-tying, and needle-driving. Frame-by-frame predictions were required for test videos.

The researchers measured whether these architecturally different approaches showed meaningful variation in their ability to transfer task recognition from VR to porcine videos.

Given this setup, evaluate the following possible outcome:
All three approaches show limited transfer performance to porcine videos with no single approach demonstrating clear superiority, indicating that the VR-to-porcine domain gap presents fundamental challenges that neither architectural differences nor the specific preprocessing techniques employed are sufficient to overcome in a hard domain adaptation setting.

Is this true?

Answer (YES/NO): NO